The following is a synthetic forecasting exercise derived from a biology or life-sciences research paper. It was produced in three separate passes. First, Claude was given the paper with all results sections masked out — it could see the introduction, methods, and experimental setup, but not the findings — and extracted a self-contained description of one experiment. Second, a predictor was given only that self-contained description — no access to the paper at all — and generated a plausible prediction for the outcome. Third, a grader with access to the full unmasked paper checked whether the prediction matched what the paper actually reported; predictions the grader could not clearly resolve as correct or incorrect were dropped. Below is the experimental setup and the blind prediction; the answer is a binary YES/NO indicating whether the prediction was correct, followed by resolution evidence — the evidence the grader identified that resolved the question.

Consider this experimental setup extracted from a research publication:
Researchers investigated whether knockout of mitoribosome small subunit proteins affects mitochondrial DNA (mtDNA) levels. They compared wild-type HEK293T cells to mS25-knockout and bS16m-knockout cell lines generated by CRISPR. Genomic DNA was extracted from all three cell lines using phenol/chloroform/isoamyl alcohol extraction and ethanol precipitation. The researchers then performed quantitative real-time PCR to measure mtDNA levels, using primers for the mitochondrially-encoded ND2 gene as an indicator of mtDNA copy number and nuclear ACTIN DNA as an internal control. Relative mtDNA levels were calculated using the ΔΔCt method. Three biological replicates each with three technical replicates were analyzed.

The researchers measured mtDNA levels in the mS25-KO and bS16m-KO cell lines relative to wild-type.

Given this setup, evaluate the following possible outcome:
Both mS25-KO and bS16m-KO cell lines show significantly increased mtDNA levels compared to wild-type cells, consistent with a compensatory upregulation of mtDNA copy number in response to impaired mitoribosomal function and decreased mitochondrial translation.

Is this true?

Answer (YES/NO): NO